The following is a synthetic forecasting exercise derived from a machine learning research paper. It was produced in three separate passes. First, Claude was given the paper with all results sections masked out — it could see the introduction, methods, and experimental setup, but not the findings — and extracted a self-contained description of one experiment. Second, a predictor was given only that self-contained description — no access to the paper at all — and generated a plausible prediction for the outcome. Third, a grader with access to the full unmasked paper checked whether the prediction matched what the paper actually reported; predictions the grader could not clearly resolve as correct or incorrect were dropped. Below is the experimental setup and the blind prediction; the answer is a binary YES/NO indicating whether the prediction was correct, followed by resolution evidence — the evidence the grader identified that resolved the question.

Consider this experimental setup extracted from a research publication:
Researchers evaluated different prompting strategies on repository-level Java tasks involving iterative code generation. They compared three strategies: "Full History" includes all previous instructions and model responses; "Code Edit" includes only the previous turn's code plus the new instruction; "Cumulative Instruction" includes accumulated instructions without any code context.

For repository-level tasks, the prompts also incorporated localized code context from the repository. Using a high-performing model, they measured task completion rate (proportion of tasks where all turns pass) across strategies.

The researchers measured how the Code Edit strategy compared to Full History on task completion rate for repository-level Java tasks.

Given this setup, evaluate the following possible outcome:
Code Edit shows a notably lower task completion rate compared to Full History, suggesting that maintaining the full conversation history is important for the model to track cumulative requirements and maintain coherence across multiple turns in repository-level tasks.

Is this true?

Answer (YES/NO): NO